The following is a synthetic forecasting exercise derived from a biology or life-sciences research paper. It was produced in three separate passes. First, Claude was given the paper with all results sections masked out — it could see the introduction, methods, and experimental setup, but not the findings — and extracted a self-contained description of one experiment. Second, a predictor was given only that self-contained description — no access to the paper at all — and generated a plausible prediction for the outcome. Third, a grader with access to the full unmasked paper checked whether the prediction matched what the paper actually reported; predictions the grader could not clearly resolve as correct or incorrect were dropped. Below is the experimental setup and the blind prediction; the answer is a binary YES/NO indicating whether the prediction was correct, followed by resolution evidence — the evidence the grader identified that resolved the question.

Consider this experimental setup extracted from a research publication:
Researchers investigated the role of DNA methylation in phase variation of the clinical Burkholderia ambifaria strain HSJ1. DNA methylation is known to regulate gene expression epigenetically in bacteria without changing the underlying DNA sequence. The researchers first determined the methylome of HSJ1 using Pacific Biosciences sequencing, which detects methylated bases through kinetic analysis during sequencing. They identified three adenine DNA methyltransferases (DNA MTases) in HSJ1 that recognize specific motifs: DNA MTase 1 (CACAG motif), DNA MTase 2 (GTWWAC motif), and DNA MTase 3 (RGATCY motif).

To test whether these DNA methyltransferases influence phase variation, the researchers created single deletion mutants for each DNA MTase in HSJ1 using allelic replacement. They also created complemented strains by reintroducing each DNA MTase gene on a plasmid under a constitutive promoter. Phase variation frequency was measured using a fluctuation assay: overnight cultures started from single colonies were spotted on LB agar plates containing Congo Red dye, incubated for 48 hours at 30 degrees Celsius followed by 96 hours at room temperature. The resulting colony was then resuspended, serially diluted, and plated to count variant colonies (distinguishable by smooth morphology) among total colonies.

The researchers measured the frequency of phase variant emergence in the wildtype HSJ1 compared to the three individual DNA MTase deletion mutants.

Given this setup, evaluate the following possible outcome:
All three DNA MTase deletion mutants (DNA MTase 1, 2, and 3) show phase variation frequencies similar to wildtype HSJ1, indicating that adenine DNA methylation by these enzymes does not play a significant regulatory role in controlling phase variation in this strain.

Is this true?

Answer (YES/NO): NO